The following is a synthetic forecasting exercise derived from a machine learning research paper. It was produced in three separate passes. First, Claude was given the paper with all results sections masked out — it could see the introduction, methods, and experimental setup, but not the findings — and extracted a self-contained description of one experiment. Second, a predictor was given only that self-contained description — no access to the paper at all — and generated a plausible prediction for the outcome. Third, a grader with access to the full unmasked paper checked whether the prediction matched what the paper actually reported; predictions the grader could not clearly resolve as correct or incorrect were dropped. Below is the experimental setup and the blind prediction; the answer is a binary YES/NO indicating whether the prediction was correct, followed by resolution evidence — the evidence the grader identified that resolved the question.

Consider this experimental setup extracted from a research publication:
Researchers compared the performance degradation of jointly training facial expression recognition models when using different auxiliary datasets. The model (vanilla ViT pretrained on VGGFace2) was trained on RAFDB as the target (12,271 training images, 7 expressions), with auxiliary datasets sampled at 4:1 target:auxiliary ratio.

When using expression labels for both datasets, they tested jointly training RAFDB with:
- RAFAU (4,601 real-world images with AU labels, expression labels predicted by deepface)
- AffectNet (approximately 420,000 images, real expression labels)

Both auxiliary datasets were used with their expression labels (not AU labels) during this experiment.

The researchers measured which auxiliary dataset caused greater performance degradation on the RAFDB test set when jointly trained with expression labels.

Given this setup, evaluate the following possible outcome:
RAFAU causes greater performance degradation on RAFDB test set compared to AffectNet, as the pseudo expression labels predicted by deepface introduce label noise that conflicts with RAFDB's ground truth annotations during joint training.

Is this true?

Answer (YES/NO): YES